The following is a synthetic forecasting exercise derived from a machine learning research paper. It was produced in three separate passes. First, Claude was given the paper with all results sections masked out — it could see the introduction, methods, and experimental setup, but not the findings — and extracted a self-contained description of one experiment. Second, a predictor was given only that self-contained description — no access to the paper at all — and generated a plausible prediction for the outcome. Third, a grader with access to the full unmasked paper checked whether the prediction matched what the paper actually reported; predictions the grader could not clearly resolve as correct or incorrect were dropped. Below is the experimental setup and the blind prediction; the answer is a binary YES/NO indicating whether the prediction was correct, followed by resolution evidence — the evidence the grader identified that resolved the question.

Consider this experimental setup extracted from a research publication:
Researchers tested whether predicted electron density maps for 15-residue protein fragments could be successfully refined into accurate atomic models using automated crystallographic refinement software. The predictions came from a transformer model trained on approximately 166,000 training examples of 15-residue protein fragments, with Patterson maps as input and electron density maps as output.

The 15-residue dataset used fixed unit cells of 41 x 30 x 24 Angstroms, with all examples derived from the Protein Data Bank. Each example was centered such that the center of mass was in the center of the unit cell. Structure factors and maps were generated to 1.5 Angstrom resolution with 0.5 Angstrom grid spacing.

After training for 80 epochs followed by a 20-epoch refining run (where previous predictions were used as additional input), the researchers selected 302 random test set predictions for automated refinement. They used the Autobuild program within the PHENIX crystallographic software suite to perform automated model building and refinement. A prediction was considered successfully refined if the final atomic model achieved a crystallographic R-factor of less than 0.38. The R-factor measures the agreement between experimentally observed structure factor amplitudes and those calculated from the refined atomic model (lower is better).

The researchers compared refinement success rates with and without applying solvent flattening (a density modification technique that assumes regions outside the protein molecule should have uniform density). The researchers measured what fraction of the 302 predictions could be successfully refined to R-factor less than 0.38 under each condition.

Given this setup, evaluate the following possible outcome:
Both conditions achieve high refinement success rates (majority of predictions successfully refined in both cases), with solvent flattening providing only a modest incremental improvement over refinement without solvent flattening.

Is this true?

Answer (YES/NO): YES